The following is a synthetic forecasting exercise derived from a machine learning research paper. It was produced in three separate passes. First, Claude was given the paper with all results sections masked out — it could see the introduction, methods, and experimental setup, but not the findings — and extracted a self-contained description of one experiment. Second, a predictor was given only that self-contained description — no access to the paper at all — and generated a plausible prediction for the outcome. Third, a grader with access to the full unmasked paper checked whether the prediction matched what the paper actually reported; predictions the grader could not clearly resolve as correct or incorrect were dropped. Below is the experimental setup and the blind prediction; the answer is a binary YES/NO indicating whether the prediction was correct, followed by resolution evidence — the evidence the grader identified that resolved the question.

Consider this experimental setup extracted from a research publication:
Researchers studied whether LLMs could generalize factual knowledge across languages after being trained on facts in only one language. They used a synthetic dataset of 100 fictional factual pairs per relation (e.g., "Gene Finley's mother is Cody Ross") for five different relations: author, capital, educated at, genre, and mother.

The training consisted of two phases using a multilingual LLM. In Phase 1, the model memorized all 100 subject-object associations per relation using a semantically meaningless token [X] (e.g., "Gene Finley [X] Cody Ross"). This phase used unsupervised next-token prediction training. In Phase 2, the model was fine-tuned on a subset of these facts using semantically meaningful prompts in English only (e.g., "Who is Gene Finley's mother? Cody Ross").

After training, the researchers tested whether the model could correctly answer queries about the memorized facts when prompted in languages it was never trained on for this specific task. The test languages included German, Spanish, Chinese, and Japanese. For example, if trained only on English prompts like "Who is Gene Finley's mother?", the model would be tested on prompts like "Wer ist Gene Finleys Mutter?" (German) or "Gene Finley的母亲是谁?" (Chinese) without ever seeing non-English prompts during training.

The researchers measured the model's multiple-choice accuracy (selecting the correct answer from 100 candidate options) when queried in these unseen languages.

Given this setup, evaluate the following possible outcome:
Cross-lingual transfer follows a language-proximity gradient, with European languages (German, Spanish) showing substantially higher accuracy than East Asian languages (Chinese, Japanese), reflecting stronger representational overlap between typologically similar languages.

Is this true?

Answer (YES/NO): YES